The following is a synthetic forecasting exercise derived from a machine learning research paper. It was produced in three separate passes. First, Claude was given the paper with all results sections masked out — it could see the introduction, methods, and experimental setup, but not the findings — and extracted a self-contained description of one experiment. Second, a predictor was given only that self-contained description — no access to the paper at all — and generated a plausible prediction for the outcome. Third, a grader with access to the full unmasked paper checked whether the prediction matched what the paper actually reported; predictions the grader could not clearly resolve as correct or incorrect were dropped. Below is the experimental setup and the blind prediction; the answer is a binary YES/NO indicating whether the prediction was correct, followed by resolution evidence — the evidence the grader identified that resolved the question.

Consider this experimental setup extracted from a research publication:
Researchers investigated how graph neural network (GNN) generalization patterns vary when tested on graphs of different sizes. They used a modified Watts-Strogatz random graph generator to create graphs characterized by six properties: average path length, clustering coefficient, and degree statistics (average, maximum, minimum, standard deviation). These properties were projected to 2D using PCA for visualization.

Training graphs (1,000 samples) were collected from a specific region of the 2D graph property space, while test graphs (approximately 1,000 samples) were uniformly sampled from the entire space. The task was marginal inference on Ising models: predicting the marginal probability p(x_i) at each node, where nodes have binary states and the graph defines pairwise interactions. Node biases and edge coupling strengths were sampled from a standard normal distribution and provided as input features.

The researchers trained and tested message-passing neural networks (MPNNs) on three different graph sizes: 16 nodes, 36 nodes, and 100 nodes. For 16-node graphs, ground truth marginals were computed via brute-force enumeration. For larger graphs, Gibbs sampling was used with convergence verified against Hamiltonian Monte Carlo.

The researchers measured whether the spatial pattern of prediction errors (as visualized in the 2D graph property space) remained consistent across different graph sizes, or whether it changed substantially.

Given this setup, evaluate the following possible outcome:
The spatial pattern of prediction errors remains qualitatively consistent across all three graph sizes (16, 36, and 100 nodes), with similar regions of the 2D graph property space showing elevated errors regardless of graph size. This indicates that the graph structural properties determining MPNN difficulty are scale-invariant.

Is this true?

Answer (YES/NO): YES